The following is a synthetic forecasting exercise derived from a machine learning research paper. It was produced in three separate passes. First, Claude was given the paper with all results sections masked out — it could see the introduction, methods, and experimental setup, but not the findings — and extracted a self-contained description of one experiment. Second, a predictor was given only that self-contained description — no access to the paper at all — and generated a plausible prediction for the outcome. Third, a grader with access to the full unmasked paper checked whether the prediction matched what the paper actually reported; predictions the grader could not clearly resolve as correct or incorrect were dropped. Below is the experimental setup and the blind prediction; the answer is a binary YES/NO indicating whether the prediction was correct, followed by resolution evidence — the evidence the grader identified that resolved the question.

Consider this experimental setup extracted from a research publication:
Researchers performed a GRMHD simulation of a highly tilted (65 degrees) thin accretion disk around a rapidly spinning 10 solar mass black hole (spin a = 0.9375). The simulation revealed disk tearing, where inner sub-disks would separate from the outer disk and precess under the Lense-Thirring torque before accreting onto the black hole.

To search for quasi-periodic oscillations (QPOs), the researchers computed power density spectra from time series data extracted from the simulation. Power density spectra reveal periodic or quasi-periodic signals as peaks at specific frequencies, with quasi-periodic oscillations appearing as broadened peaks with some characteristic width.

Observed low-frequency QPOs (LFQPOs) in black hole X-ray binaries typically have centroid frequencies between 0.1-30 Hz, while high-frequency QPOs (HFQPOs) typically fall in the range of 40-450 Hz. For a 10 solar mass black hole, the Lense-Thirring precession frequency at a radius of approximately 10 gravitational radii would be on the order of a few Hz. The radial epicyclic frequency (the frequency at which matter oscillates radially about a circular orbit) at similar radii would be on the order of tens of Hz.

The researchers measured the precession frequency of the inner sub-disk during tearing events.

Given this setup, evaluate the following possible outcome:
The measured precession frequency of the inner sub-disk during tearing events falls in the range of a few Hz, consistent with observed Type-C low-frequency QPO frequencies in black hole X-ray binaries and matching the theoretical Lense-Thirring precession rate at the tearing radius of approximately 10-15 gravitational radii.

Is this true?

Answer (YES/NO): YES